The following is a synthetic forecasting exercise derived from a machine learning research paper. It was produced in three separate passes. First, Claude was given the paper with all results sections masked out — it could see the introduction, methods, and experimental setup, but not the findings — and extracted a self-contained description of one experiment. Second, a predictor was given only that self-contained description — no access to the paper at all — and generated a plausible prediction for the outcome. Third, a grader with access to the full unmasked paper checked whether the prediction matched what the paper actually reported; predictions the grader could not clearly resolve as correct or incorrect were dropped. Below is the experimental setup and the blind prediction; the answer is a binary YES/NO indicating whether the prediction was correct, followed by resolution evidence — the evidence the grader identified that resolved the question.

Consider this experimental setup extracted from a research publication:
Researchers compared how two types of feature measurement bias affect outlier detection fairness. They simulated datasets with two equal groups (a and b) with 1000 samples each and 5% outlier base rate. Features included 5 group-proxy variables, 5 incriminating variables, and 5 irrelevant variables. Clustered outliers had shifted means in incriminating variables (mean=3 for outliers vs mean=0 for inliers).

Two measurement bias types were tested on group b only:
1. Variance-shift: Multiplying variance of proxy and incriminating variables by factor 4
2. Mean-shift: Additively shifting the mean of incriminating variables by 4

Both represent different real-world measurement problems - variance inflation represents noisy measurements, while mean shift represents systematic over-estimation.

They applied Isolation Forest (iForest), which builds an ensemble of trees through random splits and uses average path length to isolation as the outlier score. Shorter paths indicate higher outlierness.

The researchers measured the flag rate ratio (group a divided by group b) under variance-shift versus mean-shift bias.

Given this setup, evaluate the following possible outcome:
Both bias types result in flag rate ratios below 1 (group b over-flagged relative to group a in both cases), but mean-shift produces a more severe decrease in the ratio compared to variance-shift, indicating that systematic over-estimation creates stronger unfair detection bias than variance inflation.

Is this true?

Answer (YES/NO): NO